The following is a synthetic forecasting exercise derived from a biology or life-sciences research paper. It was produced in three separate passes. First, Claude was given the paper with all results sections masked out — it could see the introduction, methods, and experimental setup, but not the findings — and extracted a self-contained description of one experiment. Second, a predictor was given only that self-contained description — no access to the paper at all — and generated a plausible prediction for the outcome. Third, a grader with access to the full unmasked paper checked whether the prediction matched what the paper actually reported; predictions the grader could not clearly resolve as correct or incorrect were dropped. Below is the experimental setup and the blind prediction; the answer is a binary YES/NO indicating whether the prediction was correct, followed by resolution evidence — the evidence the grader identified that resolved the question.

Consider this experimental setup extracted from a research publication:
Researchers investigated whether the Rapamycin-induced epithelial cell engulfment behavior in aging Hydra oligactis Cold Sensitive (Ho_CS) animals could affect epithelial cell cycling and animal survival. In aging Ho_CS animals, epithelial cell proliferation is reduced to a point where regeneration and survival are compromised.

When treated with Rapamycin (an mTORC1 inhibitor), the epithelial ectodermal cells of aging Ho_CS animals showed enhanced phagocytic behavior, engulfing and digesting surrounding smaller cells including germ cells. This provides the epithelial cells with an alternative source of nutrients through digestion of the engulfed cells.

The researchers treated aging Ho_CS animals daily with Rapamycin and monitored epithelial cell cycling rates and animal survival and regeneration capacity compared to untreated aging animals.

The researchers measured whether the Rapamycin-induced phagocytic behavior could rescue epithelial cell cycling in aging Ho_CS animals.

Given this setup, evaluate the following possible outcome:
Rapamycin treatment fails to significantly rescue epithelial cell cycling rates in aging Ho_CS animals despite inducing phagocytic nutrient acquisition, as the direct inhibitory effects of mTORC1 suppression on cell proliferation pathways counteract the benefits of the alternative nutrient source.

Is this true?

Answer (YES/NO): NO